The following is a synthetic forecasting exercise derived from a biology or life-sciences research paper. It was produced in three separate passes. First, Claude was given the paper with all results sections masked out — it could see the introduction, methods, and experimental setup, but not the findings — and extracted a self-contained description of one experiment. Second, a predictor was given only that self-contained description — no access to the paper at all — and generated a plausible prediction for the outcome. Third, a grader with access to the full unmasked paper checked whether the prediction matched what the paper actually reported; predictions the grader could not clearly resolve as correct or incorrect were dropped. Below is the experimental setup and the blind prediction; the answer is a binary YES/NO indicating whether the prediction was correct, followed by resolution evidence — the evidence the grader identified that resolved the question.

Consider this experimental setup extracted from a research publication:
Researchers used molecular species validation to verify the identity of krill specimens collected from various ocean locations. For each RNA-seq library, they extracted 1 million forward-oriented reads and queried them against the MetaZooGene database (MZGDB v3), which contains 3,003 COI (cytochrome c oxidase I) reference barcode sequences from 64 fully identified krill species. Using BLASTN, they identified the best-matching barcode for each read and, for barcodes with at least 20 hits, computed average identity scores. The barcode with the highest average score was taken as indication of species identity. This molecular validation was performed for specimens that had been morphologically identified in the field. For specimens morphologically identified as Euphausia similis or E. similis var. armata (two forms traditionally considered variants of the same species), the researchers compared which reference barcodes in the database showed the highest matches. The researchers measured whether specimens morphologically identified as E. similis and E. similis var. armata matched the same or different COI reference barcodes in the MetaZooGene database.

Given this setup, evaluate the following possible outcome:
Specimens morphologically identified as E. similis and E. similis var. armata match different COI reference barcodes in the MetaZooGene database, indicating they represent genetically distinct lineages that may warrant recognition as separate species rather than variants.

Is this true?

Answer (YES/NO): YES